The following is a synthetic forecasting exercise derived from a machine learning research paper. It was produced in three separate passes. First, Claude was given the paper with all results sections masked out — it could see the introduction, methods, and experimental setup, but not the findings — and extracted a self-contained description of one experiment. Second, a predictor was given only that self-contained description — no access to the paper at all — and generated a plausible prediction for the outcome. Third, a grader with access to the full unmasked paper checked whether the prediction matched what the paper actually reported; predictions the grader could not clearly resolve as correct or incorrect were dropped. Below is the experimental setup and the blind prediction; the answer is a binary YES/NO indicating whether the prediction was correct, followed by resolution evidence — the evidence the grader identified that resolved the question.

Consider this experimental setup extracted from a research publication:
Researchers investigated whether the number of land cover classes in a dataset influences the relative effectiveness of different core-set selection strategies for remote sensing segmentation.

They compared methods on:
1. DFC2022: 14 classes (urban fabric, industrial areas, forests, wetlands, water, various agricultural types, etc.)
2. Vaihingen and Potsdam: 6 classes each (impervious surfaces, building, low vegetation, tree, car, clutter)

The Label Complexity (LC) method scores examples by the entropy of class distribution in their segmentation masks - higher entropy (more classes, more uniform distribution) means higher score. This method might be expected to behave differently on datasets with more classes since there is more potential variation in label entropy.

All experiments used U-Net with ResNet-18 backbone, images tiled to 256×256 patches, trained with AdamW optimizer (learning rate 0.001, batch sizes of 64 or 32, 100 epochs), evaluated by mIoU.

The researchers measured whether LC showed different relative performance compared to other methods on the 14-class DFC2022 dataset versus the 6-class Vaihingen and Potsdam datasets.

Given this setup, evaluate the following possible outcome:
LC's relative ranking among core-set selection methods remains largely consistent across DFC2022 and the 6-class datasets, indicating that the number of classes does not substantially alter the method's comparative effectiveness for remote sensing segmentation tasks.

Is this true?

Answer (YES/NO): NO